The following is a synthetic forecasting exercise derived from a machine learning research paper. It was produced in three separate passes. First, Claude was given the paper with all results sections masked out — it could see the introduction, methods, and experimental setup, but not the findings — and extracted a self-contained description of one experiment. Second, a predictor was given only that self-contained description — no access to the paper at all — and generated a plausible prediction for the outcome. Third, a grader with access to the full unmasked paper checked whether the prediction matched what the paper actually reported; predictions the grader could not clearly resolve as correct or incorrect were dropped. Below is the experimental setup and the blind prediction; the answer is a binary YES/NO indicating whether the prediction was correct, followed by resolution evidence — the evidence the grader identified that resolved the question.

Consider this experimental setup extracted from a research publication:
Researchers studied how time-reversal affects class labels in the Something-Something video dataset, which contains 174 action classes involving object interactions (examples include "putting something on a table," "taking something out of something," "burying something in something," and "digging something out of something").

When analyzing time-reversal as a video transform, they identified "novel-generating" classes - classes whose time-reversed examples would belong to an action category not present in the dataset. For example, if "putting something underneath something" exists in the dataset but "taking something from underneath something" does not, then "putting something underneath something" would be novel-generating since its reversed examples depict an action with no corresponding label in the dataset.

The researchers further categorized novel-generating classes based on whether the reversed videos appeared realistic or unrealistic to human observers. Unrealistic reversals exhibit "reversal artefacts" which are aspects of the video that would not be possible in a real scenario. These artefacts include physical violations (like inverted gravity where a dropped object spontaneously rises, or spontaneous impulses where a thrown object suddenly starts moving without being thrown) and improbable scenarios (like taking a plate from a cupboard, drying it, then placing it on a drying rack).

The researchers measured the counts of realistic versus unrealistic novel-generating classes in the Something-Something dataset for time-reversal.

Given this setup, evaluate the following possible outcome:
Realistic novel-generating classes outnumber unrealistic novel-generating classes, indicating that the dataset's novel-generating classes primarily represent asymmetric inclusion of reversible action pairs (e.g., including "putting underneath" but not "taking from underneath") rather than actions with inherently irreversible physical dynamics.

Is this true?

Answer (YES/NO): NO